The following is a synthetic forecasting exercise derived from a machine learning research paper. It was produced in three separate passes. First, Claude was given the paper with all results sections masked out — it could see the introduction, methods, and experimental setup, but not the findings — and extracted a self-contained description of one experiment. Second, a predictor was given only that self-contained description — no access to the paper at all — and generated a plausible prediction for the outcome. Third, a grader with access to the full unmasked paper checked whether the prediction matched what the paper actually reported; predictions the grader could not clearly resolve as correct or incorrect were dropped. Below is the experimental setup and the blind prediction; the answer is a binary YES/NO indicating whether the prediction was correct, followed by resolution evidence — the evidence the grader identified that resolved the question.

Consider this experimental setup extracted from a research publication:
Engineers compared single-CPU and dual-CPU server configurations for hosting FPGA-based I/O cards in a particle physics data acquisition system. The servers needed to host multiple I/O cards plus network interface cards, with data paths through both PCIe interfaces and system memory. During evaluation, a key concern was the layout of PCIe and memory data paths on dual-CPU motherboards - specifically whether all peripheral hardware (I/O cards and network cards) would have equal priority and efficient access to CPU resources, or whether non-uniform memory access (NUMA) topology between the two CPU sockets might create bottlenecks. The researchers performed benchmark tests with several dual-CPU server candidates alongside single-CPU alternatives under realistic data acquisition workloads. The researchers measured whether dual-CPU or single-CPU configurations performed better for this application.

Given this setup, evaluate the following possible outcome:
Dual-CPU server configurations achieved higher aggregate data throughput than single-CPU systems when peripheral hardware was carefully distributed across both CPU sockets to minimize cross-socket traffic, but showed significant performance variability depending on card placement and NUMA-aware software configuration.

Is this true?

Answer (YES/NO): NO